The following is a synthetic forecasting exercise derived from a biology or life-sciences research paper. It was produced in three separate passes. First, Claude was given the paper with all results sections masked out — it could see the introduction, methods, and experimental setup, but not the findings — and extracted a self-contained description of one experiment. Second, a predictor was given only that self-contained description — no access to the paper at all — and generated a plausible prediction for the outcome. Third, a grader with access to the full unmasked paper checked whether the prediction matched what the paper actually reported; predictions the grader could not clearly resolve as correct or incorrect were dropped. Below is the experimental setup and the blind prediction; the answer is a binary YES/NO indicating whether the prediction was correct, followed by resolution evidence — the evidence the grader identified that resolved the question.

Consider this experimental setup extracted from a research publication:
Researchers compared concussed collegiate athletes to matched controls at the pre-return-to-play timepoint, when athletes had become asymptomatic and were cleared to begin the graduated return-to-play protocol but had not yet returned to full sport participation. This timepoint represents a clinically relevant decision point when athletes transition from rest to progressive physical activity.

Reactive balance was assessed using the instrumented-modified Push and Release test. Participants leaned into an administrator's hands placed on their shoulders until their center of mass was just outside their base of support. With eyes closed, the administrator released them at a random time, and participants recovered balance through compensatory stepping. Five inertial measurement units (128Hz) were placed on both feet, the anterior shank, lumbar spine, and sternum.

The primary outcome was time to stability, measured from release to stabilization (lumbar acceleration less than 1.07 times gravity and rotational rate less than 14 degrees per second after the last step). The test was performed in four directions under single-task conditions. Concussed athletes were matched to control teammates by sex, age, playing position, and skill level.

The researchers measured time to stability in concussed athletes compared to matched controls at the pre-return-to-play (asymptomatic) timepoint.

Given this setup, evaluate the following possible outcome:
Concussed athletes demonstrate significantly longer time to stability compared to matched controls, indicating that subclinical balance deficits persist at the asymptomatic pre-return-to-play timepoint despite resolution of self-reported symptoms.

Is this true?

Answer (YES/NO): NO